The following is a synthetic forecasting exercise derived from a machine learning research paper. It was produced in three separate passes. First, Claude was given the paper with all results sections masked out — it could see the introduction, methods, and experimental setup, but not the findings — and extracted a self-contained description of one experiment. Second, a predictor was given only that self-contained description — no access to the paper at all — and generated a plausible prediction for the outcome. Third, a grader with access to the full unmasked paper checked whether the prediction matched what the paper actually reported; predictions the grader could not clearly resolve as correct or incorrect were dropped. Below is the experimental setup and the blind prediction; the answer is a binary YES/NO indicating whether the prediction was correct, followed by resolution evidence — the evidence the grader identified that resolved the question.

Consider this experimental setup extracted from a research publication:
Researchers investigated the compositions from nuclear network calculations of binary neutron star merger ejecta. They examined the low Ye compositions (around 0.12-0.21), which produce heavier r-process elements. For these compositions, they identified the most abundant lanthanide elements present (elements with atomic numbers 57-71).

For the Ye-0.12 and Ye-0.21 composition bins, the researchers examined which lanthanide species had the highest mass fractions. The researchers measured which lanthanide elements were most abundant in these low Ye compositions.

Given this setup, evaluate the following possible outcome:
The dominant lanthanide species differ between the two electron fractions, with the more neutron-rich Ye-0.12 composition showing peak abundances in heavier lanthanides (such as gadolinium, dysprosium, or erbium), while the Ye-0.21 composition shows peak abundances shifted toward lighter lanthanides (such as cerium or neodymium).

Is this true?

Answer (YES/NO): NO